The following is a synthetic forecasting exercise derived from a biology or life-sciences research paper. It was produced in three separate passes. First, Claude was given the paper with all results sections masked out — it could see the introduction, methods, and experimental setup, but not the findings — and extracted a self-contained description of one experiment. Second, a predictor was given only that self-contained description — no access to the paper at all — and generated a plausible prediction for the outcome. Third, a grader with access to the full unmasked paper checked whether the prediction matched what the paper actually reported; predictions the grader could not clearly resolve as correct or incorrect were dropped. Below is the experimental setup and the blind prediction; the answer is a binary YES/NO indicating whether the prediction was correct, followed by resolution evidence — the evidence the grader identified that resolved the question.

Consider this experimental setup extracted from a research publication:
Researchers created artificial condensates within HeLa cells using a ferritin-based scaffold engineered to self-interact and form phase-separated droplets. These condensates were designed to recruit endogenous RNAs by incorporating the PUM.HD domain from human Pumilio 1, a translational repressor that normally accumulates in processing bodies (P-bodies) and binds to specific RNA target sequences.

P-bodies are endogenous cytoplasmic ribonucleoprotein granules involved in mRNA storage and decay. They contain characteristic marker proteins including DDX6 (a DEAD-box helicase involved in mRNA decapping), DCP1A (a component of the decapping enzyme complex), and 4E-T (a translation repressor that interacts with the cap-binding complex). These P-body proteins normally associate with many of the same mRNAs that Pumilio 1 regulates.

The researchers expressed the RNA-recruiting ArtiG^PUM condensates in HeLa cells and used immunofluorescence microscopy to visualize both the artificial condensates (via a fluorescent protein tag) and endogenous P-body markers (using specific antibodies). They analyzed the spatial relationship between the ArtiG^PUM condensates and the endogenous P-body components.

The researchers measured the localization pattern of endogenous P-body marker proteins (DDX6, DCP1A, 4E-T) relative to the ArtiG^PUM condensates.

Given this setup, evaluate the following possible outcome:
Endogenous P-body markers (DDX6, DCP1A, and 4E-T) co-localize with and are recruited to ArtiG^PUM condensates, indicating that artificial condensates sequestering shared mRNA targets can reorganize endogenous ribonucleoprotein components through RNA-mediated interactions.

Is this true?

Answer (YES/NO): YES